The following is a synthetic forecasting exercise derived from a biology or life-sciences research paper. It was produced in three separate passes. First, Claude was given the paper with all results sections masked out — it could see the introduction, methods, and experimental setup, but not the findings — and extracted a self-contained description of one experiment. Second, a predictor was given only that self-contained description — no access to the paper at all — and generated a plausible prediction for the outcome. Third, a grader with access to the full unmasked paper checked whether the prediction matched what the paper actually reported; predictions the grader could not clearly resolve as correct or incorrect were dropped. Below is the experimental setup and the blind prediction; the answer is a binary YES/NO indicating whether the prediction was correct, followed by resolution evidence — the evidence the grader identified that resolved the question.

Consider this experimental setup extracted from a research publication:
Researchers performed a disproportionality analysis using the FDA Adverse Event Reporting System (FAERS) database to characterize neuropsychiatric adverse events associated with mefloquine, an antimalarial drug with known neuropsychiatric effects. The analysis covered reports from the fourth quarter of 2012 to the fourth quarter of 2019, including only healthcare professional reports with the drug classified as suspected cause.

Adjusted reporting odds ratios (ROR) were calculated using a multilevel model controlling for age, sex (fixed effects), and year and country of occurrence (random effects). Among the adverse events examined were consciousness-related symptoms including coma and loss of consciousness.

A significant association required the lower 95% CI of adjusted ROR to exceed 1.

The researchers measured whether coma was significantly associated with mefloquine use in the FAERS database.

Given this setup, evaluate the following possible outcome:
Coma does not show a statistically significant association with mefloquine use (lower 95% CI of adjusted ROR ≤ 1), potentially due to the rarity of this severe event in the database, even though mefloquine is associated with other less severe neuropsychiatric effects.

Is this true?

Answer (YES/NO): NO